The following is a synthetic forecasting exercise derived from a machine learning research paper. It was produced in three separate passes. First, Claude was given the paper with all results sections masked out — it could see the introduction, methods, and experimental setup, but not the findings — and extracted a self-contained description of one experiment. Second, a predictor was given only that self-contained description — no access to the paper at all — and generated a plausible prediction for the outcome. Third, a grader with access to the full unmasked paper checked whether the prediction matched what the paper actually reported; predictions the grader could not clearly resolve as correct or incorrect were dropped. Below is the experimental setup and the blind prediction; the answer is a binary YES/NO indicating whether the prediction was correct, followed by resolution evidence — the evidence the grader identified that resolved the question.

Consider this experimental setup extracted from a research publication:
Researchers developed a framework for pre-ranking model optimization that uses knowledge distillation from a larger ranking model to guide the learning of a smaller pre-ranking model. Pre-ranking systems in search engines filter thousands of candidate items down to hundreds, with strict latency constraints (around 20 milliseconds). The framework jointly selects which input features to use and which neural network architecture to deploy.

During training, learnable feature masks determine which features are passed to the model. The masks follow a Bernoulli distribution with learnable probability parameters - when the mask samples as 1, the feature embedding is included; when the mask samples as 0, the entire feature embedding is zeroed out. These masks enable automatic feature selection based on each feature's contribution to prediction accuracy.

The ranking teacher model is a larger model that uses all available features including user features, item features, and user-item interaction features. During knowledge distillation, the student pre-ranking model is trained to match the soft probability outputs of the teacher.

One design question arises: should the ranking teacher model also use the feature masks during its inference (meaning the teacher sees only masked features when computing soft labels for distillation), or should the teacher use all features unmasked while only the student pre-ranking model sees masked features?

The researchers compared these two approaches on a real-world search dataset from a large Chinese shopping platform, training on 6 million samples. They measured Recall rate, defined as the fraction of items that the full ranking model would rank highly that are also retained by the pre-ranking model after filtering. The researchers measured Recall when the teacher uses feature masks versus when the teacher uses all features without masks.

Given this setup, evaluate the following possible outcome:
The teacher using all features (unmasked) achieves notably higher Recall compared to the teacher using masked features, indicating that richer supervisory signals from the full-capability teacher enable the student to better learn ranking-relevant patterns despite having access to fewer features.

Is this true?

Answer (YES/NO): YES